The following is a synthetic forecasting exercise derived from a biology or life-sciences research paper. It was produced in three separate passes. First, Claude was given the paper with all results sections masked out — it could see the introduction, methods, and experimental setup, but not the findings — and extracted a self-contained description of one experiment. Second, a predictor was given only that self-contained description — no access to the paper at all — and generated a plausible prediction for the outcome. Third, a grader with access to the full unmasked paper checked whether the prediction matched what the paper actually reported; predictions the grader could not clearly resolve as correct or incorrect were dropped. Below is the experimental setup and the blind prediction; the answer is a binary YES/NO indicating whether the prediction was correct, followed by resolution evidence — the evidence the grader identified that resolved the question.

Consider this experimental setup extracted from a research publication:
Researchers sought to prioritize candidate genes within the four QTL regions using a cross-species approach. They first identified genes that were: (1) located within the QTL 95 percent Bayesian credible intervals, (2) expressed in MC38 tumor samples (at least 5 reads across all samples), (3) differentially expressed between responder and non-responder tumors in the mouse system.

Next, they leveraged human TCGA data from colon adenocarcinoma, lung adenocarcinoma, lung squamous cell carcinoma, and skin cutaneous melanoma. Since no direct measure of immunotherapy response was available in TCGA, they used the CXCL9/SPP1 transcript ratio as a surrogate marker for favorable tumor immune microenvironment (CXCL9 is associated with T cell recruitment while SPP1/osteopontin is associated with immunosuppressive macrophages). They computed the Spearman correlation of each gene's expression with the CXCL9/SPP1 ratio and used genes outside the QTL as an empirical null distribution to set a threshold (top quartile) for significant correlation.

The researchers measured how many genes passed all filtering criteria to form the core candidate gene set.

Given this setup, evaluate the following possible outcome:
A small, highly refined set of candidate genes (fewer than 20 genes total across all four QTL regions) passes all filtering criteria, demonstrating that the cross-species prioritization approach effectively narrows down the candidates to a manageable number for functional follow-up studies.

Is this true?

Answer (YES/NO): NO